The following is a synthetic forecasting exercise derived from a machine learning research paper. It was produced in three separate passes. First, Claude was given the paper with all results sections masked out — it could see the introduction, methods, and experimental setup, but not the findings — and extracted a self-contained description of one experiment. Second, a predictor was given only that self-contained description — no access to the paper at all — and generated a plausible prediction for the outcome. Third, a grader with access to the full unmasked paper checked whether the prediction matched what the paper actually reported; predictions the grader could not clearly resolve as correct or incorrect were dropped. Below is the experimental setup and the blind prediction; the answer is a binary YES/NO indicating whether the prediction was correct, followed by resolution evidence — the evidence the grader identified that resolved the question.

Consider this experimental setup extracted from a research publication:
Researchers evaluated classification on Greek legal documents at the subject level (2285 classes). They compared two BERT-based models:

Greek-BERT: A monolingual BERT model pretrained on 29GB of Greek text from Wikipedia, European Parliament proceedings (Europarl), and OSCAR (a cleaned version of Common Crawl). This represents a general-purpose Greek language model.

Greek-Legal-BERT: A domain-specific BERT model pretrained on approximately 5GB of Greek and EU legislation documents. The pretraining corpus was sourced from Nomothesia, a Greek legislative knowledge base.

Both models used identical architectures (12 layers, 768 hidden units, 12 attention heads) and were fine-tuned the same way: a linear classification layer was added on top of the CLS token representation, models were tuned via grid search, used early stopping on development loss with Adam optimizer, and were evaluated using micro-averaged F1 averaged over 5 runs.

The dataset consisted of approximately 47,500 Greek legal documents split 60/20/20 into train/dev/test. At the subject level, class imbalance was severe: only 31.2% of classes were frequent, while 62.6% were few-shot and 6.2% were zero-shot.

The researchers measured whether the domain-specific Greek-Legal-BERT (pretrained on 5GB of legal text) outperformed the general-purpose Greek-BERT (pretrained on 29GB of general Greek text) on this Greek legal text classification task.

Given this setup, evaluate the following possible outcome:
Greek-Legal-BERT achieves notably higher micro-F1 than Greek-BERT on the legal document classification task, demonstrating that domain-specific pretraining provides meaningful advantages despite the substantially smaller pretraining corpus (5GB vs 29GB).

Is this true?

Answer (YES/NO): NO